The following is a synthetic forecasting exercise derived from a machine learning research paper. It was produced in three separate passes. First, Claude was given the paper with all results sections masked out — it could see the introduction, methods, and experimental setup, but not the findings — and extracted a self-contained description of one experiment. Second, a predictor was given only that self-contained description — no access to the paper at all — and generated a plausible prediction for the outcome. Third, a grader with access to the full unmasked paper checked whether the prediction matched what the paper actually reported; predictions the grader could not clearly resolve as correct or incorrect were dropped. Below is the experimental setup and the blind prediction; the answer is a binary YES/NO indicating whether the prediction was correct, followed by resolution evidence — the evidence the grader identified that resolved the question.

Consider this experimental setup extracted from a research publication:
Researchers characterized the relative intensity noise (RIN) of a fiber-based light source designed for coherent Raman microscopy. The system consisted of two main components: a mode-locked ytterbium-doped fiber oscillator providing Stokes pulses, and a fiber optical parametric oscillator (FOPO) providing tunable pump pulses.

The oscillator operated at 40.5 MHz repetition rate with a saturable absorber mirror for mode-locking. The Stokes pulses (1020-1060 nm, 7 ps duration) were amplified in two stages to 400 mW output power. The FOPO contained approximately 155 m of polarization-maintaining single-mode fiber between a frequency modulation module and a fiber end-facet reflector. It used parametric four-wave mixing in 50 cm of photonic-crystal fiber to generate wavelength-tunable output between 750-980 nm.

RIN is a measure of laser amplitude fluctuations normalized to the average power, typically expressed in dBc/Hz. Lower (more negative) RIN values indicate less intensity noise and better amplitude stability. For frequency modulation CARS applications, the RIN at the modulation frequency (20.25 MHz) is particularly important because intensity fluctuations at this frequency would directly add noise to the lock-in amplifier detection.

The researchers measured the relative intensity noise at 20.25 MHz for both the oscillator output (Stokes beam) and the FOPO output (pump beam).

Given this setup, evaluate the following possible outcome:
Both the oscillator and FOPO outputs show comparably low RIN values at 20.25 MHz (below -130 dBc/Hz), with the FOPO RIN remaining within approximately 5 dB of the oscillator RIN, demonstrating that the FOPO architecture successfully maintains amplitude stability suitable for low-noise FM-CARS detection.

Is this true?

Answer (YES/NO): NO